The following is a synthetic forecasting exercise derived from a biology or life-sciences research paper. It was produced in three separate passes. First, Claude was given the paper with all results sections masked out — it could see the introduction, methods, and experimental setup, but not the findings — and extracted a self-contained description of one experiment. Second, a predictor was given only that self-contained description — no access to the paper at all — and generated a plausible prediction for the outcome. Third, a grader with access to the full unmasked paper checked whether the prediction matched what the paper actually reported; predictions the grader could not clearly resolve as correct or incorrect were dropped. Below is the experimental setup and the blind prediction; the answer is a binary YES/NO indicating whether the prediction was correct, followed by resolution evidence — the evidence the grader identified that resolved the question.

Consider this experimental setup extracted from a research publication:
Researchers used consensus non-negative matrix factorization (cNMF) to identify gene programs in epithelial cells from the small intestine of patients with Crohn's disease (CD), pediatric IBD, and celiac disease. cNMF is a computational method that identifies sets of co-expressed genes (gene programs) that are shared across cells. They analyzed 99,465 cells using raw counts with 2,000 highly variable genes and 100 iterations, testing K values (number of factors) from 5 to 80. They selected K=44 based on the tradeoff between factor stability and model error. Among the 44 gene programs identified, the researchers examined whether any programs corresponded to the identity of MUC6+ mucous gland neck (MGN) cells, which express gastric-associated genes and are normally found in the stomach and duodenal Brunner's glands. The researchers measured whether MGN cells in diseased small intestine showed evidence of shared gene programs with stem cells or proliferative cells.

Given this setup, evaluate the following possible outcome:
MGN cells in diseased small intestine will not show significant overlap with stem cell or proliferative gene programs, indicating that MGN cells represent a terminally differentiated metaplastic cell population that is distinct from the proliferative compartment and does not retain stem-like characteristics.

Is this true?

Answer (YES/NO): NO